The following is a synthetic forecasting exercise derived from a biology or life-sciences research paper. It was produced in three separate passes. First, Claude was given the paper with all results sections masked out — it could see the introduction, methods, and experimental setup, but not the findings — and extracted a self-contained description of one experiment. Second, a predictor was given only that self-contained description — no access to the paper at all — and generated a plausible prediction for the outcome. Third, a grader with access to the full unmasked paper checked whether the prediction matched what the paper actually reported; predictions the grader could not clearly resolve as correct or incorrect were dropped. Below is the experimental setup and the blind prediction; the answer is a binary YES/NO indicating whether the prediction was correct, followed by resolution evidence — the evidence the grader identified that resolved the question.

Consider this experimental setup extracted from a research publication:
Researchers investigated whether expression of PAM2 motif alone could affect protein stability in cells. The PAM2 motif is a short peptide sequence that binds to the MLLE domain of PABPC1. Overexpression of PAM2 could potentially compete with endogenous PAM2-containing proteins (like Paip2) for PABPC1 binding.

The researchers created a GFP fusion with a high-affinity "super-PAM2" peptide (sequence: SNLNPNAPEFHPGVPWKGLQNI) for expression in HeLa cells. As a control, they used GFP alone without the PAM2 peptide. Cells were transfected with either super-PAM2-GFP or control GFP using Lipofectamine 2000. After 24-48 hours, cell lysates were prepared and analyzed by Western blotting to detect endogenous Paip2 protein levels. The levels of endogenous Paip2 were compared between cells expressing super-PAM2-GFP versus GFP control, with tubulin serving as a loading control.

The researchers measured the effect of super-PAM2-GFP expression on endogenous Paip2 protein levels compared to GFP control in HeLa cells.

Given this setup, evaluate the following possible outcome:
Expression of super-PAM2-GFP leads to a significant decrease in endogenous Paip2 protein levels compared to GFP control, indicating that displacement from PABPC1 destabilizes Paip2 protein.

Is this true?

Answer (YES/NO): YES